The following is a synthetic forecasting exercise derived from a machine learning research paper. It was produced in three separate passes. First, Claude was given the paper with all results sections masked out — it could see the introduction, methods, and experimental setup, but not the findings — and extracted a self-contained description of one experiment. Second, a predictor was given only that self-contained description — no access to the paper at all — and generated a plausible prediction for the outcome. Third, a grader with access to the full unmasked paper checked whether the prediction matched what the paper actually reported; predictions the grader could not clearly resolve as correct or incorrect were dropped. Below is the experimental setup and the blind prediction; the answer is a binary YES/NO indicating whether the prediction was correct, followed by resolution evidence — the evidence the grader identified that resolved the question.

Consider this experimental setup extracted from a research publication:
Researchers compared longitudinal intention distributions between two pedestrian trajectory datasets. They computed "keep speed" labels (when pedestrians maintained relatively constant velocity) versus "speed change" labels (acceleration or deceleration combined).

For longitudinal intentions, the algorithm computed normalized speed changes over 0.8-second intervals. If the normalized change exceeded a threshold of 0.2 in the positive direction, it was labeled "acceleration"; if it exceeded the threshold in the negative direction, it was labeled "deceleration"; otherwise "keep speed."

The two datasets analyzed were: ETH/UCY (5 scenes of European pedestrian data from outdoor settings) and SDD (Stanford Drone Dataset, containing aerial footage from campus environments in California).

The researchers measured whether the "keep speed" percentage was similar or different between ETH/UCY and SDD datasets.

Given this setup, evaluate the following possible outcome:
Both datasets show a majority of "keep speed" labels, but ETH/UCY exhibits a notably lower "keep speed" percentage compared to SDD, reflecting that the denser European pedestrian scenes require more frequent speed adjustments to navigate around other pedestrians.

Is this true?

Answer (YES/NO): NO